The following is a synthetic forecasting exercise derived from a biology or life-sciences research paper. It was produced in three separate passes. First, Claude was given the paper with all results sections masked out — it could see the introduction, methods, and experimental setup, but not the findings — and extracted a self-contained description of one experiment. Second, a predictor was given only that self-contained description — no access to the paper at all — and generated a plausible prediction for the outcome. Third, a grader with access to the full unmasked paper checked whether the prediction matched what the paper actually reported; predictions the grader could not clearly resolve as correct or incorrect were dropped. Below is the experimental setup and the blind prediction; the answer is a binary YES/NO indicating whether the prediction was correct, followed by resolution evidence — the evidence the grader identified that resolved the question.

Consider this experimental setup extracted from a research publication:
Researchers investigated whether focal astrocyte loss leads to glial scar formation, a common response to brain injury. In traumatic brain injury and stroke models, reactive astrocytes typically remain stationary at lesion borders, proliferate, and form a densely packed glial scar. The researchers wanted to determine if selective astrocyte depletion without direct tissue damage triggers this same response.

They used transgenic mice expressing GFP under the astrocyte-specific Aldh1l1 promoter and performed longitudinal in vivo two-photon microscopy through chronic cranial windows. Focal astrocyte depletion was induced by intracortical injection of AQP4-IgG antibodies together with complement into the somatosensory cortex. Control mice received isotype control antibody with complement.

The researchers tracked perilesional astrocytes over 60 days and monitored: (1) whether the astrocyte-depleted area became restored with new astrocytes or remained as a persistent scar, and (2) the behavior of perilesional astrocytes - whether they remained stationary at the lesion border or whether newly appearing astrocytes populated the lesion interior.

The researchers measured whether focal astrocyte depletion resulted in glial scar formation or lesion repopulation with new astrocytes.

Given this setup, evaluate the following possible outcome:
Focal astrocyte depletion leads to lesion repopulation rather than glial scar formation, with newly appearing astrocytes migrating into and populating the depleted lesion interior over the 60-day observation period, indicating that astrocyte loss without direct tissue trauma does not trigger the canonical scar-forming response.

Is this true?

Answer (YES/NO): YES